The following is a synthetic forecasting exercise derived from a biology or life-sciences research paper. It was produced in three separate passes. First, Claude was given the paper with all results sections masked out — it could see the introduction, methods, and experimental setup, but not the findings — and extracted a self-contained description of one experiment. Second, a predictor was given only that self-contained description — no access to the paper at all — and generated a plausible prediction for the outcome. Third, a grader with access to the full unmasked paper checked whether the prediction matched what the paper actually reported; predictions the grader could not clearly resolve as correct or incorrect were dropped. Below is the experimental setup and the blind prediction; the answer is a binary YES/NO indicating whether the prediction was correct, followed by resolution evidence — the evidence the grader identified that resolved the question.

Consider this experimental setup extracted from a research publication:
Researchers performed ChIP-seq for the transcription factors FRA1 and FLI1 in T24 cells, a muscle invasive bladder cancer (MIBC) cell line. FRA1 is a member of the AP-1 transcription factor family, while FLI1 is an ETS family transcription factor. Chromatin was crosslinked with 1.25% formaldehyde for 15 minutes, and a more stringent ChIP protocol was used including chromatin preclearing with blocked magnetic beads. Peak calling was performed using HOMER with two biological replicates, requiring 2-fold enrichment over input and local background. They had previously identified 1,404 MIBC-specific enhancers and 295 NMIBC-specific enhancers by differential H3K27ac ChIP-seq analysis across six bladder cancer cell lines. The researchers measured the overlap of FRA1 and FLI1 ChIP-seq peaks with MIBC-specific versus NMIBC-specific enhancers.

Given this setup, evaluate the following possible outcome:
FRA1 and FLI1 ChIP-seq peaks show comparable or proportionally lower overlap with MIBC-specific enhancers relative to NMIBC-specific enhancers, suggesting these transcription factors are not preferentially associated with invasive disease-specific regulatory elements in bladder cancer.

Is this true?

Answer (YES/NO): NO